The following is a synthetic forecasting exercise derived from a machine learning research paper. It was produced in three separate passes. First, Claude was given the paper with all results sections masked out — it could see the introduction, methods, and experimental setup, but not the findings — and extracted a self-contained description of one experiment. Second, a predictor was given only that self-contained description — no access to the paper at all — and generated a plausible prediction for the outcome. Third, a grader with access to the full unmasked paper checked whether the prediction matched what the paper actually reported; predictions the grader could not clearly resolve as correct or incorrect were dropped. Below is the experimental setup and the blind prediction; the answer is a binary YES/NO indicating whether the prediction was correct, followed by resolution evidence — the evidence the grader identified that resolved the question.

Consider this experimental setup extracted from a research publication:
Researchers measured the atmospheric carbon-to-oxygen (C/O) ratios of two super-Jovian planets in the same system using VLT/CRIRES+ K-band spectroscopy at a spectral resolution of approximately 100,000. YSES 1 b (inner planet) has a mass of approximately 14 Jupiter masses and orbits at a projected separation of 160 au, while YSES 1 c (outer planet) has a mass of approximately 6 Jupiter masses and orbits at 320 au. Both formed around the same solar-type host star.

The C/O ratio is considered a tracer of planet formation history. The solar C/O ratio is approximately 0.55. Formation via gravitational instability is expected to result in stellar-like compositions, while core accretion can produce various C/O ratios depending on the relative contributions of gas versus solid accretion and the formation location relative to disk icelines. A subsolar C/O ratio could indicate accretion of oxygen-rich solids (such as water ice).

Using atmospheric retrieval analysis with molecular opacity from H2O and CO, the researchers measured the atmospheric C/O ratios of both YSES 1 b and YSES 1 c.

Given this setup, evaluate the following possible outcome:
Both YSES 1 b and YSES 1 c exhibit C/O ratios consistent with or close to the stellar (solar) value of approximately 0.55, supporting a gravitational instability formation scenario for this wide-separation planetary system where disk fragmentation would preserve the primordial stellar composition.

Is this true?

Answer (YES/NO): NO